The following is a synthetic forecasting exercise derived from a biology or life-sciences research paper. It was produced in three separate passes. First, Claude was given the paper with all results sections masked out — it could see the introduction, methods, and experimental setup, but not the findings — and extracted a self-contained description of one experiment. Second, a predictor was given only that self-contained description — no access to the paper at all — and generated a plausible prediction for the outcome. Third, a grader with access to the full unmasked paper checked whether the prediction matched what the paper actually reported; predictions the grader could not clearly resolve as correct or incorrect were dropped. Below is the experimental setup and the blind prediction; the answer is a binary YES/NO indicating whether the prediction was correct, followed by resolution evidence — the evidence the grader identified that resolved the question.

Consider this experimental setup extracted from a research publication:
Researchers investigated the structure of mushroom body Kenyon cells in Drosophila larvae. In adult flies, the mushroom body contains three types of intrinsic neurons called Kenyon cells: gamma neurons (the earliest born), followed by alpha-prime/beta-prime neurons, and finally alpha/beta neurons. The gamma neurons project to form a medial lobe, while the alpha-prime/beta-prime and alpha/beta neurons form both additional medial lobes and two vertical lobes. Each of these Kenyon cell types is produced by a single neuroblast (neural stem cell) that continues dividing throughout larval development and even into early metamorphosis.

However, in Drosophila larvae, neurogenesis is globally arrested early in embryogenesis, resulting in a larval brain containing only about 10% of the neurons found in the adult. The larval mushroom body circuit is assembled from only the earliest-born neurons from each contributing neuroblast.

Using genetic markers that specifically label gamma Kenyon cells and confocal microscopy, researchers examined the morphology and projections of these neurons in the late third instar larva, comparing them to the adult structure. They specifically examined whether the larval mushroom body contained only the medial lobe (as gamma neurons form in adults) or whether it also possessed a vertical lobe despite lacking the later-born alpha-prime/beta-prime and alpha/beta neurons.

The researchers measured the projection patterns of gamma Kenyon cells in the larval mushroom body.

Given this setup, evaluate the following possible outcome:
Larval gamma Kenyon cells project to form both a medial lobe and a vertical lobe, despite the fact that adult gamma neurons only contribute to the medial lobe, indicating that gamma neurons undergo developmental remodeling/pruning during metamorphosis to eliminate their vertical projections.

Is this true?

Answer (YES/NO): YES